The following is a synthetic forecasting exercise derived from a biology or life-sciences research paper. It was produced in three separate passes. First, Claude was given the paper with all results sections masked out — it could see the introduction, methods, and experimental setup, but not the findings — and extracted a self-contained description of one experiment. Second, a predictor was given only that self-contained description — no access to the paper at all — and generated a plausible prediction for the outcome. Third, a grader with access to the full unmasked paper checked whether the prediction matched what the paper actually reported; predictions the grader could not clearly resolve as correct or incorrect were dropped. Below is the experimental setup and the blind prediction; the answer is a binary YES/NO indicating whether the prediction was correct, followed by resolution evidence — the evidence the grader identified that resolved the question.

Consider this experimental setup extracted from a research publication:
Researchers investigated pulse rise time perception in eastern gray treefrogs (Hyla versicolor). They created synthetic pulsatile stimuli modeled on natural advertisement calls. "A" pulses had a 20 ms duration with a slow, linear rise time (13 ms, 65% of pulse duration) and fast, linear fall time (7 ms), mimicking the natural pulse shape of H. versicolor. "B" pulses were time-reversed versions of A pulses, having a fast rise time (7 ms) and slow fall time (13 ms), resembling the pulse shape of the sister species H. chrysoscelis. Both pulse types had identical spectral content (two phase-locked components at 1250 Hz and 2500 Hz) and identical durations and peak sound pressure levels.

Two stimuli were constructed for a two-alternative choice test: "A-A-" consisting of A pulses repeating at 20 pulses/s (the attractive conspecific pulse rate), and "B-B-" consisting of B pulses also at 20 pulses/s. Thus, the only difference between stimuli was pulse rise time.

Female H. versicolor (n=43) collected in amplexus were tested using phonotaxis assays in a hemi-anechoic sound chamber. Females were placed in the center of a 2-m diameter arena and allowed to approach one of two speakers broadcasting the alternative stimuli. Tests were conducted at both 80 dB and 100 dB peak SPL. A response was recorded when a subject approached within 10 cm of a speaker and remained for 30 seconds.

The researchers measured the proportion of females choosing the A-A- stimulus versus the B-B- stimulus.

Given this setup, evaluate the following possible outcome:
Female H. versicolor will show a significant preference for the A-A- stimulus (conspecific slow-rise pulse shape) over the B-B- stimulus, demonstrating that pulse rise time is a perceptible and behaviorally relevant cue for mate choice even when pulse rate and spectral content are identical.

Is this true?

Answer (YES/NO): YES